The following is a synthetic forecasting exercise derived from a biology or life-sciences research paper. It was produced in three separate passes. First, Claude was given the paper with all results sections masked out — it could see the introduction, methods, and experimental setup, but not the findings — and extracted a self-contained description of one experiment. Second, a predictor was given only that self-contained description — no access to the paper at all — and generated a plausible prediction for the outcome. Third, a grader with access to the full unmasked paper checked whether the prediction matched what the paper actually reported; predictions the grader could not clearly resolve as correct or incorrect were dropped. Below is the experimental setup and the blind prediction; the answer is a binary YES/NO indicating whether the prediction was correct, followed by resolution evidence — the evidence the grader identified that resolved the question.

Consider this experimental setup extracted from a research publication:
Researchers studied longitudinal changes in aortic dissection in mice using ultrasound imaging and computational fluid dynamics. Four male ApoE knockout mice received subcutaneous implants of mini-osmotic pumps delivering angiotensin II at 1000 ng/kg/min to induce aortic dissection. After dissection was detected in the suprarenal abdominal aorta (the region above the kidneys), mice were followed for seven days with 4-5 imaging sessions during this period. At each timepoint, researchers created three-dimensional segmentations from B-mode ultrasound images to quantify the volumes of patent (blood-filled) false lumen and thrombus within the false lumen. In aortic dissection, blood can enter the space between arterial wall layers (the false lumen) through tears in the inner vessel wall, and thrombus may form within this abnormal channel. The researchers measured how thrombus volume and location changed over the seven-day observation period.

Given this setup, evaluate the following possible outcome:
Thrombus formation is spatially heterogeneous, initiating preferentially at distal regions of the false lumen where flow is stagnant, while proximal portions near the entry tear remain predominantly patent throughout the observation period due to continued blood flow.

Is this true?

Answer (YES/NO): NO